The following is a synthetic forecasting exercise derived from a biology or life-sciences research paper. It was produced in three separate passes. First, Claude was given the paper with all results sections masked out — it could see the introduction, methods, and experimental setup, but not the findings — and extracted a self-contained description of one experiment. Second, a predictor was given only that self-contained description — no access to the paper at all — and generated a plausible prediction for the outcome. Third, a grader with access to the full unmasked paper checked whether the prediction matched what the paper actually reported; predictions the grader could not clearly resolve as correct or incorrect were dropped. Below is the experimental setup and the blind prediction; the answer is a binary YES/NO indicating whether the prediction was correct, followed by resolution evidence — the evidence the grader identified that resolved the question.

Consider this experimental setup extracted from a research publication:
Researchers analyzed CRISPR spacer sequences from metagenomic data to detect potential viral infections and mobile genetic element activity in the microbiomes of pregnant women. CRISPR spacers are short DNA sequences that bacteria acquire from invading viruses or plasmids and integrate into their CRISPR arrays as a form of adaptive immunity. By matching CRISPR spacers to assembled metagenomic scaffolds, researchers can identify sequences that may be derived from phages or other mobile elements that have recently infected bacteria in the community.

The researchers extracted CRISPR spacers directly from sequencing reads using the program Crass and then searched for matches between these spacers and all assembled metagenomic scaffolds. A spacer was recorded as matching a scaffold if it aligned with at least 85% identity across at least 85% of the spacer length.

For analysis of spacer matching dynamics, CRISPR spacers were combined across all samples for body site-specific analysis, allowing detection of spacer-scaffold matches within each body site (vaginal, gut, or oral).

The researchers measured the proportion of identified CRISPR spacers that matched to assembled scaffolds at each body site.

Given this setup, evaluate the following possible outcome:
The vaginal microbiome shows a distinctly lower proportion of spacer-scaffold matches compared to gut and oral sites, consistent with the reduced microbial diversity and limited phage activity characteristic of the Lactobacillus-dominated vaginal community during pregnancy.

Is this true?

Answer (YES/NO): NO